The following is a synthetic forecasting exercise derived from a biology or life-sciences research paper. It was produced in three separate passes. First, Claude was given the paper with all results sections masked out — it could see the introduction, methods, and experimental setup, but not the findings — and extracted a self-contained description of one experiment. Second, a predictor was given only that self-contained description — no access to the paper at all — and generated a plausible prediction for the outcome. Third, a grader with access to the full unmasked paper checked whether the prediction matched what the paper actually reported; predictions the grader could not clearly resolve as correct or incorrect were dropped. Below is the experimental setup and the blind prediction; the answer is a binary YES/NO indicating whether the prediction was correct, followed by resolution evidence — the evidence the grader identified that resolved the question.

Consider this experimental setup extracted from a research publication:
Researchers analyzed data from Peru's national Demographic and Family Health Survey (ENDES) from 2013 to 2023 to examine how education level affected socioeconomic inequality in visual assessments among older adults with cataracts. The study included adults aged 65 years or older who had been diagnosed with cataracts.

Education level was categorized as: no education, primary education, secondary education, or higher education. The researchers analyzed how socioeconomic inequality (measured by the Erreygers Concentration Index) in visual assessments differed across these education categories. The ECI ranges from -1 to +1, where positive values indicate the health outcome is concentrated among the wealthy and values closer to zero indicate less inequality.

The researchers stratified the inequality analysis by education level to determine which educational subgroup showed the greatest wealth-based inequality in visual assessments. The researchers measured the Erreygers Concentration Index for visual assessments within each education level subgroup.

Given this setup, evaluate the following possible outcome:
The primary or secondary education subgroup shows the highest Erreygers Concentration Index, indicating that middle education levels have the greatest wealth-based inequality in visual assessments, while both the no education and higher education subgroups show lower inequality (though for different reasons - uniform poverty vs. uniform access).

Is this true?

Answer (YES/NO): NO